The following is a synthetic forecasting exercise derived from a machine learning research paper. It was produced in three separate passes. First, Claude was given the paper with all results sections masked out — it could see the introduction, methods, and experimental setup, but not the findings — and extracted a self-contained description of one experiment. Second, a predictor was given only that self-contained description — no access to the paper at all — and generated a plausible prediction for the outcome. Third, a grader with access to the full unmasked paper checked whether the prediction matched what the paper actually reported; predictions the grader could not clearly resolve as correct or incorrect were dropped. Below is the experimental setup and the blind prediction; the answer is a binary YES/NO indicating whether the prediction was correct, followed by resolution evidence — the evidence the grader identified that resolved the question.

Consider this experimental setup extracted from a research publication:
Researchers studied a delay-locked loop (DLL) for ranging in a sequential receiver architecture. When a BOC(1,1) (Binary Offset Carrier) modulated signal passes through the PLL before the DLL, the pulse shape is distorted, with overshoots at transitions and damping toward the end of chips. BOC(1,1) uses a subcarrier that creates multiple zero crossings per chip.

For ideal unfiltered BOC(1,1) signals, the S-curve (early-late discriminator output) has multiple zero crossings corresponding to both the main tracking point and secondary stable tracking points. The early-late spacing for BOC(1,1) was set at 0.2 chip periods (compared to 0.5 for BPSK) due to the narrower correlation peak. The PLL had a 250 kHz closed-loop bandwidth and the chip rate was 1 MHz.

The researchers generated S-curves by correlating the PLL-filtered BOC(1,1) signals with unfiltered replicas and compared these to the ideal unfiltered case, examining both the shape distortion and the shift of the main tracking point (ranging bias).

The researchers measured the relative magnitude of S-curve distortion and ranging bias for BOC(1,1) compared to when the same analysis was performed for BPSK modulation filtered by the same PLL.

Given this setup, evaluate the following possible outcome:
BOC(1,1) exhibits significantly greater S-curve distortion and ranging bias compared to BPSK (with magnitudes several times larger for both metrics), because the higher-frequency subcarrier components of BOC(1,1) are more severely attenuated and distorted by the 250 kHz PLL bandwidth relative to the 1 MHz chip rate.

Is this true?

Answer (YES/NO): NO